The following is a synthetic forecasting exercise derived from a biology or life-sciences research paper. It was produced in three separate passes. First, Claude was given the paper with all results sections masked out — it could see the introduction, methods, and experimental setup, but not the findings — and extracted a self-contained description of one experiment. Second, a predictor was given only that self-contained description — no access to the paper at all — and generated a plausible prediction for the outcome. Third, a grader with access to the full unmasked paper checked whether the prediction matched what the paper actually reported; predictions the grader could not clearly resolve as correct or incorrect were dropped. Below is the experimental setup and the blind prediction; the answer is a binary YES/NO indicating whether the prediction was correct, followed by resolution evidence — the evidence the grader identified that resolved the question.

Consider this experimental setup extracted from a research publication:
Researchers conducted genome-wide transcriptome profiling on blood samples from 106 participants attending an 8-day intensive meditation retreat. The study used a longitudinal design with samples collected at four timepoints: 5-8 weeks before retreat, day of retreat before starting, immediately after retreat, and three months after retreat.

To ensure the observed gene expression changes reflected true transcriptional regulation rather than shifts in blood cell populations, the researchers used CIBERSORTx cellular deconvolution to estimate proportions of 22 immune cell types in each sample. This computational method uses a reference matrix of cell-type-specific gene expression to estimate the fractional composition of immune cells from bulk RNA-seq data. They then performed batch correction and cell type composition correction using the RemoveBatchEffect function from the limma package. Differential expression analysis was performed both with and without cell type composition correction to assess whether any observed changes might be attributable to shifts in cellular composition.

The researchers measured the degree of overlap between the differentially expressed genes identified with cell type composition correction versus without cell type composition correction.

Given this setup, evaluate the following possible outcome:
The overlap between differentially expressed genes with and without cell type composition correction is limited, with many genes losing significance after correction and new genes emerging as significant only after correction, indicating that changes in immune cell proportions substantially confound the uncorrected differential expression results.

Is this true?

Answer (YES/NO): NO